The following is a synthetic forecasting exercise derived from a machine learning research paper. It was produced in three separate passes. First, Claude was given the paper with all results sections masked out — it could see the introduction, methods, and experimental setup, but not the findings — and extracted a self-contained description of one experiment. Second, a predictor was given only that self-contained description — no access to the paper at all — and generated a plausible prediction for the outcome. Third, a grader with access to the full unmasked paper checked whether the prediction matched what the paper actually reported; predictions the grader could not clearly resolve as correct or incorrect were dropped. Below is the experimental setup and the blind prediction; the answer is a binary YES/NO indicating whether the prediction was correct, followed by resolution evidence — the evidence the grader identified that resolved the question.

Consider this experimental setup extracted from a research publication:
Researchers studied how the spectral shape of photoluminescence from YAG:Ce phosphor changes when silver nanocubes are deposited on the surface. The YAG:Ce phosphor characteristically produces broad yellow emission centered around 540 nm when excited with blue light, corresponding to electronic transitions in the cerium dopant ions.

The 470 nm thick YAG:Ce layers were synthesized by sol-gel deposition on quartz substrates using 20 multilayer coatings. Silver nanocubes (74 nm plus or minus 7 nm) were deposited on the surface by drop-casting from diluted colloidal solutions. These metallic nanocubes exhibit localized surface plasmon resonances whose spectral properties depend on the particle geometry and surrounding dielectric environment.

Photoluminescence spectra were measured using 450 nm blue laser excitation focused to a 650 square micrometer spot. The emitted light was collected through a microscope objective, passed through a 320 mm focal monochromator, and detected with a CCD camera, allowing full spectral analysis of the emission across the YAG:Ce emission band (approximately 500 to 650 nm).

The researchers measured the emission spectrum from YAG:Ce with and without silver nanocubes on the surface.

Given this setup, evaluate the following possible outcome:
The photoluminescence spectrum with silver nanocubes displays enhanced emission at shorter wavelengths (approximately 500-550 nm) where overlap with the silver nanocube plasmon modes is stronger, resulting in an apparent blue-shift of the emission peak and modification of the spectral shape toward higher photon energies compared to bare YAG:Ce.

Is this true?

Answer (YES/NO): NO